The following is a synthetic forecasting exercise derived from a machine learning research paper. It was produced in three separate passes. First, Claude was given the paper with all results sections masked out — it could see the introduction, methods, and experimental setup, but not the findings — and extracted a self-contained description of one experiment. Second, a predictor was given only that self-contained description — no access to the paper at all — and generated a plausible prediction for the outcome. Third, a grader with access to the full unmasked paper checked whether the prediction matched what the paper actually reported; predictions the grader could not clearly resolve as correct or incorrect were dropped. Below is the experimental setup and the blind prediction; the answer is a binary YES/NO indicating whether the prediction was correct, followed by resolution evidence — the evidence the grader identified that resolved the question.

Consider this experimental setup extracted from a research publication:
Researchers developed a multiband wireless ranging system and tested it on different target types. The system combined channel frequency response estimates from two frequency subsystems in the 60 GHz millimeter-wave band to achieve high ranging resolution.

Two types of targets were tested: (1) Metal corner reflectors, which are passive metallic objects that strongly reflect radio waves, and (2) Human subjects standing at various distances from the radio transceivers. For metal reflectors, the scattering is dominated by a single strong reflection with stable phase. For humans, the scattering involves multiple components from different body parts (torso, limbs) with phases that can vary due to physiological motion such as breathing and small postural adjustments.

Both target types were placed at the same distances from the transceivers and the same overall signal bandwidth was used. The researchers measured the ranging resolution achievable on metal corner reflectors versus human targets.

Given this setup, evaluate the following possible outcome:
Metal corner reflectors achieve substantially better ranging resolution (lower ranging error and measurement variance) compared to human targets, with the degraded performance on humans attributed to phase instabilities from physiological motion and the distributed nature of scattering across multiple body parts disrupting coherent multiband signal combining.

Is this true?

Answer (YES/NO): NO